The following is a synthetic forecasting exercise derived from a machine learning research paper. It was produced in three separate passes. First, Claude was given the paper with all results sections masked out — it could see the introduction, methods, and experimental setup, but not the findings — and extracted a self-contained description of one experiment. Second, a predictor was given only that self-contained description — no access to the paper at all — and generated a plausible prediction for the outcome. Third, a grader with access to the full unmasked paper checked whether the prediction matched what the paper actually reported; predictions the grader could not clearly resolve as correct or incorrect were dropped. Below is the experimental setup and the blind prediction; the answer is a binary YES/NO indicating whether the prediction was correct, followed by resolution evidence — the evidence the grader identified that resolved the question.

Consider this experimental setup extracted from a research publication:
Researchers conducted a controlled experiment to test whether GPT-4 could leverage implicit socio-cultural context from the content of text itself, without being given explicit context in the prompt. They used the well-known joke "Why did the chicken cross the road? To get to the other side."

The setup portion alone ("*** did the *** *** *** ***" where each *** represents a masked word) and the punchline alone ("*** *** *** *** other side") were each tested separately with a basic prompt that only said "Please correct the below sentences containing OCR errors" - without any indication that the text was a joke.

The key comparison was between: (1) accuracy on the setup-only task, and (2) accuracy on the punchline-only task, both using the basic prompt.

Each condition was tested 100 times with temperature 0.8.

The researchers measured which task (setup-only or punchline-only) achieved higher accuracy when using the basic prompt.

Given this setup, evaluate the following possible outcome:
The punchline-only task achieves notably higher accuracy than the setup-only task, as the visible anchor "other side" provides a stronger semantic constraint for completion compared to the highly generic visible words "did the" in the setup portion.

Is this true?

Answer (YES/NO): NO